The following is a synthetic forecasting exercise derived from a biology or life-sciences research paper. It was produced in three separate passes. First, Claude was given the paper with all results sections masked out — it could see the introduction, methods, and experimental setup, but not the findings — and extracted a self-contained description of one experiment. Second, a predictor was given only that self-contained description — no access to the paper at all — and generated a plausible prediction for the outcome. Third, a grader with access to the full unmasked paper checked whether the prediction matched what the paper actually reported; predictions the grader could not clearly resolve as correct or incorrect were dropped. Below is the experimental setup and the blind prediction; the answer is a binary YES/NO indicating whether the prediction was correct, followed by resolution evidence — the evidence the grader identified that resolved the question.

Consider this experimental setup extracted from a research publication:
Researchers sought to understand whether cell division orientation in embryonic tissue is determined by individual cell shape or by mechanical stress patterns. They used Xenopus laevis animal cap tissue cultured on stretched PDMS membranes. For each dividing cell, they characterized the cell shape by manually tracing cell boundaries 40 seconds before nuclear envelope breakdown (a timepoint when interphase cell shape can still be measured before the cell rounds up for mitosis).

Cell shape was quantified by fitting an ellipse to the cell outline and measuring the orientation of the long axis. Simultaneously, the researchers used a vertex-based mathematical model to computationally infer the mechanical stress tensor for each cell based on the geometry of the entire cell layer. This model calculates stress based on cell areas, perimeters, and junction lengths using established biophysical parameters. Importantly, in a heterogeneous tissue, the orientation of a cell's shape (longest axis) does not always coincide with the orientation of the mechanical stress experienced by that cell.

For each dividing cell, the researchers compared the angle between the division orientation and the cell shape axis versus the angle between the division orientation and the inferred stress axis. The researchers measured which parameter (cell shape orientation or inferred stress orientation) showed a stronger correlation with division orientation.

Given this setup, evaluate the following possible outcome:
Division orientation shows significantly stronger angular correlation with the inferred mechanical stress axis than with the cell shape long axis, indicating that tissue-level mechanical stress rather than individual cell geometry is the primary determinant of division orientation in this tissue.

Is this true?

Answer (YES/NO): NO